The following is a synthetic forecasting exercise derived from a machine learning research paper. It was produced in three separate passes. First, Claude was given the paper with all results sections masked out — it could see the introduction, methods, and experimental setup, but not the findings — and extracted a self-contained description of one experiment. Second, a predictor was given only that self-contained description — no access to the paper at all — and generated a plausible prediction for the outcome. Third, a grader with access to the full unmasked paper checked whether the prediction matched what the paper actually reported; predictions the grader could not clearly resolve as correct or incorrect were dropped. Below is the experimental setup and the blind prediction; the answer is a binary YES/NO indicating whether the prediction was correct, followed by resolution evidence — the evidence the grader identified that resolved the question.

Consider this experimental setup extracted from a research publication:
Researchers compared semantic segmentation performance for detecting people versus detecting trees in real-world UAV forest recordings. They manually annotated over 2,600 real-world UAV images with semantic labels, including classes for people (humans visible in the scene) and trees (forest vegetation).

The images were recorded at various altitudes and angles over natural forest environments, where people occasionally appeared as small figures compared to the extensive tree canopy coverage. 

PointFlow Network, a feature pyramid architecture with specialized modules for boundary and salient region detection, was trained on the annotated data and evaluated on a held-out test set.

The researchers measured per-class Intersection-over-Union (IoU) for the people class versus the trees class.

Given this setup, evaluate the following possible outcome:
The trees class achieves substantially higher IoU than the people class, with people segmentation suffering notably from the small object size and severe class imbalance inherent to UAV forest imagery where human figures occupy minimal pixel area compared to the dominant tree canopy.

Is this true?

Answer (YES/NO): YES